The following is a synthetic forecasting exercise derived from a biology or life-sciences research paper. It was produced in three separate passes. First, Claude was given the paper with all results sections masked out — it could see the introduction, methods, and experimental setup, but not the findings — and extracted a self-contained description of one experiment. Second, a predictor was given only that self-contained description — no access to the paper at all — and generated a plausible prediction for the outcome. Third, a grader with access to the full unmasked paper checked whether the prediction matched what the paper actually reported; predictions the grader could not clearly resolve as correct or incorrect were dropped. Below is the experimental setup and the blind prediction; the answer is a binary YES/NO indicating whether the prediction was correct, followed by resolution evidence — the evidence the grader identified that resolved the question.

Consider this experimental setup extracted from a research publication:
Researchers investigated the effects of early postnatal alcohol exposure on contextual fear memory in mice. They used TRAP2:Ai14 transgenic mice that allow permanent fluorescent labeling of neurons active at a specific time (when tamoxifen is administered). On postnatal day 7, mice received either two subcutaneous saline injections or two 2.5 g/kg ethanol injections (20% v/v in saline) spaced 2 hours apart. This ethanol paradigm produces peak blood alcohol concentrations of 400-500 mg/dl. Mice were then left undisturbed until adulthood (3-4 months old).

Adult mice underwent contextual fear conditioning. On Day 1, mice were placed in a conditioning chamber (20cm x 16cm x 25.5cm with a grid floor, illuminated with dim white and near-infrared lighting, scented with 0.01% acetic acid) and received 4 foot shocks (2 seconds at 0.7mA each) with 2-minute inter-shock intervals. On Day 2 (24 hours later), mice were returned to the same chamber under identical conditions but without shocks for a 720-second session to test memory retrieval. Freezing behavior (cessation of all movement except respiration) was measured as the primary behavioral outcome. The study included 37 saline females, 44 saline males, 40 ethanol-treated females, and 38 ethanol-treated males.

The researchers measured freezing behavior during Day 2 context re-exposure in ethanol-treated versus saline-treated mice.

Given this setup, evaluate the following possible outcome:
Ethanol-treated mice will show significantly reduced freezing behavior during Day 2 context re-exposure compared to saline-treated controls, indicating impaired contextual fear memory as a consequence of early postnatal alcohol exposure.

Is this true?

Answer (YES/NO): YES